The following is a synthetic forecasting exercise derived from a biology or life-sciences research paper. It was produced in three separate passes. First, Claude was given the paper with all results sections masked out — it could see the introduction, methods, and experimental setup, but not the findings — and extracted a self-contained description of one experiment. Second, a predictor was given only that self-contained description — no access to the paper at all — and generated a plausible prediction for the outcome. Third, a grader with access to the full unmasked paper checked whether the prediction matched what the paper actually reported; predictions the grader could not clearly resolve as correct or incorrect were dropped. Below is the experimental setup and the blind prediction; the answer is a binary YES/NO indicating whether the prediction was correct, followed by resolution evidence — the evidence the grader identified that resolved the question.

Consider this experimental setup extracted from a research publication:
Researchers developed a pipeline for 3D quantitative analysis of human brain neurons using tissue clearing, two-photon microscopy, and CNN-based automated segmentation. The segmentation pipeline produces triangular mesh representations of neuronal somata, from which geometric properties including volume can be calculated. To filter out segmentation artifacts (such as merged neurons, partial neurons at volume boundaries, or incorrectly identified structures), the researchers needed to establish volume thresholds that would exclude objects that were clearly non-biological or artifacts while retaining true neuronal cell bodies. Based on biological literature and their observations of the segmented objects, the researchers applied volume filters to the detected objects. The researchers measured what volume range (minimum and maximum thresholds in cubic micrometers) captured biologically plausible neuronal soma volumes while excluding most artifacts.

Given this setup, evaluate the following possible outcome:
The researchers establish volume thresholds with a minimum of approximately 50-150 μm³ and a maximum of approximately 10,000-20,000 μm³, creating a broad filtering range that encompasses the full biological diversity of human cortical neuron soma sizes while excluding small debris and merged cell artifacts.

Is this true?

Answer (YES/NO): NO